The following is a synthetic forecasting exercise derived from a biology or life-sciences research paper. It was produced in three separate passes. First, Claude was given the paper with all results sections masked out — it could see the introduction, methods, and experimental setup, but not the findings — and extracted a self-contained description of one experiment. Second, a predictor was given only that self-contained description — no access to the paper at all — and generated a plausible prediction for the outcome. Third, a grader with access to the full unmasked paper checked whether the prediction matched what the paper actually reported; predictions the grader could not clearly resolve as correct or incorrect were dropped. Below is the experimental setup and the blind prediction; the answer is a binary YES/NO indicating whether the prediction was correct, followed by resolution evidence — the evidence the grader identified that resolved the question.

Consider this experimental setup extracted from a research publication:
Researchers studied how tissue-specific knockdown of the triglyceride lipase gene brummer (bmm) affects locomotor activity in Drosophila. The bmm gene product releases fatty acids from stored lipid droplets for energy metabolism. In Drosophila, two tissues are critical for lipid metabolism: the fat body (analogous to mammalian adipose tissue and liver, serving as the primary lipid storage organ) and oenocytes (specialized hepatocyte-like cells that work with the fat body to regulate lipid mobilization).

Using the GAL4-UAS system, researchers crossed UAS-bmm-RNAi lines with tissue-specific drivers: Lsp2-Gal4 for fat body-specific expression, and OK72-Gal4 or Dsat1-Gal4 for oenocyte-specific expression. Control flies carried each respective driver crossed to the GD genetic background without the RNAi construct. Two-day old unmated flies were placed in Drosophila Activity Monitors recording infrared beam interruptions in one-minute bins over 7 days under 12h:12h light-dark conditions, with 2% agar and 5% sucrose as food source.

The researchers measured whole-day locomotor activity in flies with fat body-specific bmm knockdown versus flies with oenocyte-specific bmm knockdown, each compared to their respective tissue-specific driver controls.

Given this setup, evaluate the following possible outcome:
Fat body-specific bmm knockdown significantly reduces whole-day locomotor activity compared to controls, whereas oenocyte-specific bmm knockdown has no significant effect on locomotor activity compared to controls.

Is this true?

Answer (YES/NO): NO